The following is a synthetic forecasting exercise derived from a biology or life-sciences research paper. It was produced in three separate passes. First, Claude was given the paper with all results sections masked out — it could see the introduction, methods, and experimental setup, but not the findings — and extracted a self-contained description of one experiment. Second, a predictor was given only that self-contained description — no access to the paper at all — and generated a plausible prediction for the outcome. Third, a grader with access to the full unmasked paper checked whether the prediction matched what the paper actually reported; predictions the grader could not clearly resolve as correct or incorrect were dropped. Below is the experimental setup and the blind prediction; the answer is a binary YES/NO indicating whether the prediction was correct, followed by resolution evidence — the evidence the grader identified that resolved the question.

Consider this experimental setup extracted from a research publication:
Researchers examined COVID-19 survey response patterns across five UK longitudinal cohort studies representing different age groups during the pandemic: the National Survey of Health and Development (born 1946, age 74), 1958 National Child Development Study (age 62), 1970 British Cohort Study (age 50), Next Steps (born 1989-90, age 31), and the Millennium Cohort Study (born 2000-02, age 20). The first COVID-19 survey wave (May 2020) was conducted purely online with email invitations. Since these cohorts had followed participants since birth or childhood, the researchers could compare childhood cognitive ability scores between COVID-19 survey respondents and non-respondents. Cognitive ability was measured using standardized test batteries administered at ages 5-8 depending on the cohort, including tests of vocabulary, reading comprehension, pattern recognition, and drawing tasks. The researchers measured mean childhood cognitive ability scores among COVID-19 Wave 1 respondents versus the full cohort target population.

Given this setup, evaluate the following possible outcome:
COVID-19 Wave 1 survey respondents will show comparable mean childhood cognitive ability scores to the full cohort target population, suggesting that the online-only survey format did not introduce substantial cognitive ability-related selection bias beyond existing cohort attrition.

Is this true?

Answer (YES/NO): NO